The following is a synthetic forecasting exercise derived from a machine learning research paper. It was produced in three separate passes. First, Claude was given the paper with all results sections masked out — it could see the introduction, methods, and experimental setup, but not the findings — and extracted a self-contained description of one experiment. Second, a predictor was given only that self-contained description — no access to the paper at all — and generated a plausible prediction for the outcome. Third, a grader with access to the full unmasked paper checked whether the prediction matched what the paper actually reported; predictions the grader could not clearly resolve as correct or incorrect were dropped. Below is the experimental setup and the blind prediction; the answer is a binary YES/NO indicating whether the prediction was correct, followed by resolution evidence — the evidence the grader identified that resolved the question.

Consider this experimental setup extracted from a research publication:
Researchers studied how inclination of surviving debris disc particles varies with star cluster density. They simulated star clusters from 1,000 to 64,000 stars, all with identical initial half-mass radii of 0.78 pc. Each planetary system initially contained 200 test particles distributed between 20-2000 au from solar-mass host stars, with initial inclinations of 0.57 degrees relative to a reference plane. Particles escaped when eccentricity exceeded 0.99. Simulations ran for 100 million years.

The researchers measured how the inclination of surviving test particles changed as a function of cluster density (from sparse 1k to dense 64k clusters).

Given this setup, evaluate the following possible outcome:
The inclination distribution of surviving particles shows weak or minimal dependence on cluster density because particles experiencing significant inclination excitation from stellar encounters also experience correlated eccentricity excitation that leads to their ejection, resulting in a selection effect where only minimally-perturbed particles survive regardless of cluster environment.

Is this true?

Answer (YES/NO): NO